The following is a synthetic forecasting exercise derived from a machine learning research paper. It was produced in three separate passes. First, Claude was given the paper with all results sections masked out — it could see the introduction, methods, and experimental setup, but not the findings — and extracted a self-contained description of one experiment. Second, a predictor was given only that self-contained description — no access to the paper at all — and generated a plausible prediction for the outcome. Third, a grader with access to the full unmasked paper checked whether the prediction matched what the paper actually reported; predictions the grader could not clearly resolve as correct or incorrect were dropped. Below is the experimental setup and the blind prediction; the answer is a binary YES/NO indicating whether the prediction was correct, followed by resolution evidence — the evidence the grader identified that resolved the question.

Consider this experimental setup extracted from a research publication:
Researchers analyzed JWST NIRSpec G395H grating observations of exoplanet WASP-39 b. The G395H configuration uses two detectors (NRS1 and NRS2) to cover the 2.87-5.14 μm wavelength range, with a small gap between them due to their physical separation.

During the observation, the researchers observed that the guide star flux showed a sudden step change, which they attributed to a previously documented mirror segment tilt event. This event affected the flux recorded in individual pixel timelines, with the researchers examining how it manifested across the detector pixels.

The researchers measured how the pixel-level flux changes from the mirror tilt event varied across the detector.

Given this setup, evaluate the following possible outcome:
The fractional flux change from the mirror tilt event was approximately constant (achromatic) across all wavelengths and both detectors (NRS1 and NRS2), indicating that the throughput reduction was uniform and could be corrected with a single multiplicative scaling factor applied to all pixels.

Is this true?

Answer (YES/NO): NO